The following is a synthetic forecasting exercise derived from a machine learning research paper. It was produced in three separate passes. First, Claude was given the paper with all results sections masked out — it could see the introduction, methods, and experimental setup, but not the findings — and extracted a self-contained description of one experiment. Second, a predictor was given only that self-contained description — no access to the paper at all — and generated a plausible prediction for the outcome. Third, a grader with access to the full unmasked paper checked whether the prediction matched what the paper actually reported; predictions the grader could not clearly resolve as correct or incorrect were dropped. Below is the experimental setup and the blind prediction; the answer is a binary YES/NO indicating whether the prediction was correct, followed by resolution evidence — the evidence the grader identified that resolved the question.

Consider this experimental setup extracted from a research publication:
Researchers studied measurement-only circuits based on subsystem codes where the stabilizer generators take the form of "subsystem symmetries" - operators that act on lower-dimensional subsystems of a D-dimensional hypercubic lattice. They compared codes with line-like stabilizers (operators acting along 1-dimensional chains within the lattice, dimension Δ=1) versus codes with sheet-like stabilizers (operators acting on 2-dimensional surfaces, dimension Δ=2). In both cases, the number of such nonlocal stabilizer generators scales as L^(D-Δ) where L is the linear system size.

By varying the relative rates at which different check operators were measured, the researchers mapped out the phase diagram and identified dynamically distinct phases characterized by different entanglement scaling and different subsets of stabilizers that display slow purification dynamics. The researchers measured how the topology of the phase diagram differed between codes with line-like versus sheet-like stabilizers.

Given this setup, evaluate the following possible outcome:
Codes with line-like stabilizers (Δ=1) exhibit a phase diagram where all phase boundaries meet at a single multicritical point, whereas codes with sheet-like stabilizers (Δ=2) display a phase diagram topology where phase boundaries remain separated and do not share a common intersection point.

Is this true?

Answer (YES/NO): YES